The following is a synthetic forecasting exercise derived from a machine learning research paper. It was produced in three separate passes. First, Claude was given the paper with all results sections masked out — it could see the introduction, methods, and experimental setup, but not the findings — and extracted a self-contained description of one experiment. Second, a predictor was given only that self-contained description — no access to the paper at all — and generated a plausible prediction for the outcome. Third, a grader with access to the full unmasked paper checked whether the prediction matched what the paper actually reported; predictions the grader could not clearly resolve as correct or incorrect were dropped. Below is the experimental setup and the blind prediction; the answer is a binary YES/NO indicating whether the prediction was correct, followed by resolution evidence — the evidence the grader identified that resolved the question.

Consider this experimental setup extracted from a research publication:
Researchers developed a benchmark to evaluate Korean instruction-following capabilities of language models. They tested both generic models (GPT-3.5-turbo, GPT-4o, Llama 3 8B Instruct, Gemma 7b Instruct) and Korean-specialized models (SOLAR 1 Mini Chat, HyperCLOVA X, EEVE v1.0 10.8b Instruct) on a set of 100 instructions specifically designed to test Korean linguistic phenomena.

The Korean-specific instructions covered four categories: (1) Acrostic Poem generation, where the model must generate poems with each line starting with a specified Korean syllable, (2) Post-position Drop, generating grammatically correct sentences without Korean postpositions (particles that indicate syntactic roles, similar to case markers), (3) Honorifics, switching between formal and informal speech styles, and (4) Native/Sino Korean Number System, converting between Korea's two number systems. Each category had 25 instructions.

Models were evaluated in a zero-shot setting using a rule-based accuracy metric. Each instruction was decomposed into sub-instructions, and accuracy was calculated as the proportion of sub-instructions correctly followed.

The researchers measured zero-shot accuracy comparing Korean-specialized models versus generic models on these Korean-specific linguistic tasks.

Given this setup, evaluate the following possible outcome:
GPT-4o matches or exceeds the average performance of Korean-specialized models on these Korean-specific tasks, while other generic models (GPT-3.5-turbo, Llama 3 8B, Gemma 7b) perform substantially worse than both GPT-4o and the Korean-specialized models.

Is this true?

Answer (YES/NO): NO